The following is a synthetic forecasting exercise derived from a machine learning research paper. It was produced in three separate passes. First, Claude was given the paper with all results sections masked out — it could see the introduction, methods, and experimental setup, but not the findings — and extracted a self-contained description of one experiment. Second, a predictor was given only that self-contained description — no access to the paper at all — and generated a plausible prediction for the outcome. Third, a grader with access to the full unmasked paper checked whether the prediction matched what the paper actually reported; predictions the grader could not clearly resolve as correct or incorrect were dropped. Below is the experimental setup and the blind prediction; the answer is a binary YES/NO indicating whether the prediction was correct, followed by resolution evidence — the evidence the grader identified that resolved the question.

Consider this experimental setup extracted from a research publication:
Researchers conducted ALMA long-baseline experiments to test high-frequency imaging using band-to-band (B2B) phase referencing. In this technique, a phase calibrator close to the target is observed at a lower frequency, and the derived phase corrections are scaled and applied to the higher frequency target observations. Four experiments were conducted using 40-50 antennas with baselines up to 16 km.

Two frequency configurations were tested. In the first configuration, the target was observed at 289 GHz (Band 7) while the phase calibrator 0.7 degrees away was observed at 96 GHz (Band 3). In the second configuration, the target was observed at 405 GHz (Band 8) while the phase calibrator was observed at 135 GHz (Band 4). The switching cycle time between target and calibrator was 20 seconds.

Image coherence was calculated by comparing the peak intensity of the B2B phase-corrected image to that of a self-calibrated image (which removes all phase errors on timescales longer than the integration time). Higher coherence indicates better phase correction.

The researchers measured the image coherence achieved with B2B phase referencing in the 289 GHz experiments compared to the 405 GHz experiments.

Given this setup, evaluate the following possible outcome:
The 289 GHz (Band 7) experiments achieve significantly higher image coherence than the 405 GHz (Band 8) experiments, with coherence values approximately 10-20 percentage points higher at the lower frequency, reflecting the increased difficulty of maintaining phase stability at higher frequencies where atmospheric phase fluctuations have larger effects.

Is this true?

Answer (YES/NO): YES